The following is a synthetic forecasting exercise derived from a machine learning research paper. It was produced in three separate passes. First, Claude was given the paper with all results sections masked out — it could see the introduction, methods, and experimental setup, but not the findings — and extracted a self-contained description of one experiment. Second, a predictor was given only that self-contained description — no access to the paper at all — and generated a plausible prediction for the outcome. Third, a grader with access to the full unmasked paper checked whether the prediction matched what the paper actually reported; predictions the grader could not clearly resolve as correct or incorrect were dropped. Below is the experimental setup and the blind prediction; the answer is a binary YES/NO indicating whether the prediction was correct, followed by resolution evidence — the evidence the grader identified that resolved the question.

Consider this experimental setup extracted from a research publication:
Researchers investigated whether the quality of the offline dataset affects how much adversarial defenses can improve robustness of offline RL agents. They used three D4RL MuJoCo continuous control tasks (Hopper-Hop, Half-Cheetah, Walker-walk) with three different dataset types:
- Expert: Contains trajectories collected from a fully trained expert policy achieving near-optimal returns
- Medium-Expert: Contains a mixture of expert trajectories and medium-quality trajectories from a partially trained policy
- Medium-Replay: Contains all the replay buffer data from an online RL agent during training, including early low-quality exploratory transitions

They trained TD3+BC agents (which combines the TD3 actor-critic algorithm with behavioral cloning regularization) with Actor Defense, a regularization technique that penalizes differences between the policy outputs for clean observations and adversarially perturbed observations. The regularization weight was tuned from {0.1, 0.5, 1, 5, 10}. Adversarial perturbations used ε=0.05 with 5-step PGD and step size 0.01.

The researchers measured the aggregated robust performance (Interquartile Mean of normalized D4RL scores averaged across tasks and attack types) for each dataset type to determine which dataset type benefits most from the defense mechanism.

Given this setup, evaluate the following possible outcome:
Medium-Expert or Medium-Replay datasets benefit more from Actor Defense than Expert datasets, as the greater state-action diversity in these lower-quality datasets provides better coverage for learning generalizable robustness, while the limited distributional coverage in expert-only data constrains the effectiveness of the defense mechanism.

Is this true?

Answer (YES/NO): YES